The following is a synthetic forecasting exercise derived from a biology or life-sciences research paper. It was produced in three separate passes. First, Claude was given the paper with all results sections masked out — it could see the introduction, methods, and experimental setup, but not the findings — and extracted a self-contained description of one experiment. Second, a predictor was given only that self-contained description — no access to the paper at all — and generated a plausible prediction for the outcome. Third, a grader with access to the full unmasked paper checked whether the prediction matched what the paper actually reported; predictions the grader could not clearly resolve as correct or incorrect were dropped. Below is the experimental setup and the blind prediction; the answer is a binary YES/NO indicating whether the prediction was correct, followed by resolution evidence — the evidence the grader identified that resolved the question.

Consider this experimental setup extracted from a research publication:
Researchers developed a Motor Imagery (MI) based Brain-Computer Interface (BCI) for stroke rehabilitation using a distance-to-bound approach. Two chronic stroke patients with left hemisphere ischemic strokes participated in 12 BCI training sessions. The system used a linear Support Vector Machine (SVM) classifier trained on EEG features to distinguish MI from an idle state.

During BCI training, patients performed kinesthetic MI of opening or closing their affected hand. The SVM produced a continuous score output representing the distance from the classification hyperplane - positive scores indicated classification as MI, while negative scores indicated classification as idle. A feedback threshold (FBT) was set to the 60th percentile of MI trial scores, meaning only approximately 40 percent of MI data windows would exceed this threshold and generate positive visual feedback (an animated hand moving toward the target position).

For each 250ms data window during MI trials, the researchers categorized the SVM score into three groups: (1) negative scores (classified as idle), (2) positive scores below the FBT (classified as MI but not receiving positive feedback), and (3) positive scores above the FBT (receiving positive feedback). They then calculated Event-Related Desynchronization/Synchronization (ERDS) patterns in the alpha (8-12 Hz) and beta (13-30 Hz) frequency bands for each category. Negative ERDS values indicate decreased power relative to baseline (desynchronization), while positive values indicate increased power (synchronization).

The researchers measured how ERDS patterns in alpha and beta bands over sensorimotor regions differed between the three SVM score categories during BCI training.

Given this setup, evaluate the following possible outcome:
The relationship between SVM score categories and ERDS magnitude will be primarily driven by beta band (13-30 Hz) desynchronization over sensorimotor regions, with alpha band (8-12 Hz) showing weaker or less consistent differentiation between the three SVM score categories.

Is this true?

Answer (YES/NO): NO